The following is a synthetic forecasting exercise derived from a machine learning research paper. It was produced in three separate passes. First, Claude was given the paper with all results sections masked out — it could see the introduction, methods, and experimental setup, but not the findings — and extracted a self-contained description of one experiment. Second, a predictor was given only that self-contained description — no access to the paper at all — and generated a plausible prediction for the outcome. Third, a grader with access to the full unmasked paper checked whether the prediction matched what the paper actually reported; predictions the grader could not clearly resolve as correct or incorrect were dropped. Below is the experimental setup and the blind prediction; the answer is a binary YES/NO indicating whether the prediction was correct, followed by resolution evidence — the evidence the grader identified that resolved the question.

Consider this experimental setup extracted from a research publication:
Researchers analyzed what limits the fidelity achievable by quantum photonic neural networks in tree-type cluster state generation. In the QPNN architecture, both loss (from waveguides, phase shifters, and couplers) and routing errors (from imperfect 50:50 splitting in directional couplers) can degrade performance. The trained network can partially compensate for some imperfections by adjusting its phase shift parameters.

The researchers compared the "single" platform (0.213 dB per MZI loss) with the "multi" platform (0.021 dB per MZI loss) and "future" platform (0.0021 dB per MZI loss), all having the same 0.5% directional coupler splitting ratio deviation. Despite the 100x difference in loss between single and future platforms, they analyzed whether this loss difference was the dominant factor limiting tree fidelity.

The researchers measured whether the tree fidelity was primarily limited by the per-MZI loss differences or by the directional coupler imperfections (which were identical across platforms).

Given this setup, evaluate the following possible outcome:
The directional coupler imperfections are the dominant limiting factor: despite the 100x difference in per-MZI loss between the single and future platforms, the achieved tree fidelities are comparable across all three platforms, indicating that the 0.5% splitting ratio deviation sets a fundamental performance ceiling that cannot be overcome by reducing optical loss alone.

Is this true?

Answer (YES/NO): YES